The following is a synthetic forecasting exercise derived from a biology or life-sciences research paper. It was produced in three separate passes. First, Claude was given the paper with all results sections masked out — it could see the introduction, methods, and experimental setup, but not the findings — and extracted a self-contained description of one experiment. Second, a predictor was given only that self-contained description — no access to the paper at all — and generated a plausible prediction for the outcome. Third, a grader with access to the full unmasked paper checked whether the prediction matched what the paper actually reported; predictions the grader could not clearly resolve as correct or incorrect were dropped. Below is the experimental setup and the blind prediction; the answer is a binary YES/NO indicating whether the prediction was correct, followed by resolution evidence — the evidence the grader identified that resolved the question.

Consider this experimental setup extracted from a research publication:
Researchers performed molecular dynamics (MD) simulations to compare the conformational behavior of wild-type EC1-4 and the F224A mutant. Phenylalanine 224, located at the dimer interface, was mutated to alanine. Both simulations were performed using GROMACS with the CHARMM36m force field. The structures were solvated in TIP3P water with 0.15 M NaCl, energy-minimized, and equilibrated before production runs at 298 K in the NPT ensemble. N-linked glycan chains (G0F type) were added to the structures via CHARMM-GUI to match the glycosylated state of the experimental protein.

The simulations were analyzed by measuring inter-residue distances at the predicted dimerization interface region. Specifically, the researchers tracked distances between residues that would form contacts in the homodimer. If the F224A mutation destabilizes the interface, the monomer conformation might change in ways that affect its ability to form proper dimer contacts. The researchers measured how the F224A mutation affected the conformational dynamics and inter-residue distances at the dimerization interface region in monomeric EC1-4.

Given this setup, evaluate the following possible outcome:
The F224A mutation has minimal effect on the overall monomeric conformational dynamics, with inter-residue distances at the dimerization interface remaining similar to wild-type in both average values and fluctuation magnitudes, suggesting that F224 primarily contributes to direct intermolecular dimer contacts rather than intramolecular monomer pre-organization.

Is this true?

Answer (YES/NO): NO